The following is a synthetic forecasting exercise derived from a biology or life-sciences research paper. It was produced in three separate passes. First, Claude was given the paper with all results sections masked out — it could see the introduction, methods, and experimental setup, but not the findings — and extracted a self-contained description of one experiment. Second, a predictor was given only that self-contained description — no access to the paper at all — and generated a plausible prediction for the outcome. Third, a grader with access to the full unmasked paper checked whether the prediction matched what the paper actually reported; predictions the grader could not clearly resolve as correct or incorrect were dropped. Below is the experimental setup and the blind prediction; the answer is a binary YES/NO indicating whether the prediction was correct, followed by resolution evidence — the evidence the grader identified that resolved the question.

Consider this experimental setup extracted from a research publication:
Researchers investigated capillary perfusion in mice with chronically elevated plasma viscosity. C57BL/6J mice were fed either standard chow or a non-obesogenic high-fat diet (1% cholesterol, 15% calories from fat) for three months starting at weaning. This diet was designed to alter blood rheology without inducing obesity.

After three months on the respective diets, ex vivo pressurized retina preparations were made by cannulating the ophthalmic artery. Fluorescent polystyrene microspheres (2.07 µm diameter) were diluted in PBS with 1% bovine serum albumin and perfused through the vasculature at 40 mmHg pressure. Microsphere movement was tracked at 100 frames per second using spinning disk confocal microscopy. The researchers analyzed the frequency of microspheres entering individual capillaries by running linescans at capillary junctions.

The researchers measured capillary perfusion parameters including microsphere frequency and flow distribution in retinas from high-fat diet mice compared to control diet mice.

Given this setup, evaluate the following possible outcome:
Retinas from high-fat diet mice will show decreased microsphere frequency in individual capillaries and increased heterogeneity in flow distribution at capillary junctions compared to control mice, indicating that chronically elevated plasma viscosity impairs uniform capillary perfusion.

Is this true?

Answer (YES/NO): NO